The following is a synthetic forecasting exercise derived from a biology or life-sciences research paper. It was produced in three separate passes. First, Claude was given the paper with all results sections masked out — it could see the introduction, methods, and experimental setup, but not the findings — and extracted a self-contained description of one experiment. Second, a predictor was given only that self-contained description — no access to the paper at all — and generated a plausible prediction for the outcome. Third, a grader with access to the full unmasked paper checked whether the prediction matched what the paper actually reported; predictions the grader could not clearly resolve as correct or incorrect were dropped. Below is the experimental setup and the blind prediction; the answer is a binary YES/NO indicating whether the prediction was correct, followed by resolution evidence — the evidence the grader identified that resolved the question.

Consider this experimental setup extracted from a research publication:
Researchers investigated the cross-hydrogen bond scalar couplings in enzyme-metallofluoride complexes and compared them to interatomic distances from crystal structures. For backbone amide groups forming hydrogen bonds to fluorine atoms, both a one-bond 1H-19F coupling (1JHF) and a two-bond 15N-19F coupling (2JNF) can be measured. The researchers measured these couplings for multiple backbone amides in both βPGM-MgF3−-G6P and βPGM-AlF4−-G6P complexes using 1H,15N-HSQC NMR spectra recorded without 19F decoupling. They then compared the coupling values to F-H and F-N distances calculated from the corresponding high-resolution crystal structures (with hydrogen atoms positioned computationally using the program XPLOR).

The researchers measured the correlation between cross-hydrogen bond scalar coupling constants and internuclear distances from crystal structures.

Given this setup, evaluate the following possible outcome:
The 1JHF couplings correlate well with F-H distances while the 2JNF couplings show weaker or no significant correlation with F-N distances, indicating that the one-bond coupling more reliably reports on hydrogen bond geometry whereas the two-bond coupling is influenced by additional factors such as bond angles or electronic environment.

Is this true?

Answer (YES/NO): NO